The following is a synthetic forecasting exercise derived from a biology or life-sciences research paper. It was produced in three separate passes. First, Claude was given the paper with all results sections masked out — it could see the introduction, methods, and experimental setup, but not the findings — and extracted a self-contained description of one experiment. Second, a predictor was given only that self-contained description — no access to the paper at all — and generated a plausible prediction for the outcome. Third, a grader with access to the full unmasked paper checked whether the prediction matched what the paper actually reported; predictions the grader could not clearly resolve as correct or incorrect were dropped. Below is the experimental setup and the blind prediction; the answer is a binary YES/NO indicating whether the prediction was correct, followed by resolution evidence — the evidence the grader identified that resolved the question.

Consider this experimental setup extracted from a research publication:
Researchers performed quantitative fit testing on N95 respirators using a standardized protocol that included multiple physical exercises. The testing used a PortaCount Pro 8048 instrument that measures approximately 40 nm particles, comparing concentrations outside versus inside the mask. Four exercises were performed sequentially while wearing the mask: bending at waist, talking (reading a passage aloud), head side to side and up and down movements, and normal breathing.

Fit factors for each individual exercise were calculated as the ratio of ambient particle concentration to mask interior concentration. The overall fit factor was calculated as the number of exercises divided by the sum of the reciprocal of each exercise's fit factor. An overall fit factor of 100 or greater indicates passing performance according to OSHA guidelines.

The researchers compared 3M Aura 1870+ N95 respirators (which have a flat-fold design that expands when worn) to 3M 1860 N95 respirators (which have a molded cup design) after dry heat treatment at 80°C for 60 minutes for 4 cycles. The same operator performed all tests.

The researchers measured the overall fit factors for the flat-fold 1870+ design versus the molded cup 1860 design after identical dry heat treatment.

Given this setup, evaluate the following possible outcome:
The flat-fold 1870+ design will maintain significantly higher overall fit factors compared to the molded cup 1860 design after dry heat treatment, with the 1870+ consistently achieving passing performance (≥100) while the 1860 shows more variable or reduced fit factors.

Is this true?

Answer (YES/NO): NO